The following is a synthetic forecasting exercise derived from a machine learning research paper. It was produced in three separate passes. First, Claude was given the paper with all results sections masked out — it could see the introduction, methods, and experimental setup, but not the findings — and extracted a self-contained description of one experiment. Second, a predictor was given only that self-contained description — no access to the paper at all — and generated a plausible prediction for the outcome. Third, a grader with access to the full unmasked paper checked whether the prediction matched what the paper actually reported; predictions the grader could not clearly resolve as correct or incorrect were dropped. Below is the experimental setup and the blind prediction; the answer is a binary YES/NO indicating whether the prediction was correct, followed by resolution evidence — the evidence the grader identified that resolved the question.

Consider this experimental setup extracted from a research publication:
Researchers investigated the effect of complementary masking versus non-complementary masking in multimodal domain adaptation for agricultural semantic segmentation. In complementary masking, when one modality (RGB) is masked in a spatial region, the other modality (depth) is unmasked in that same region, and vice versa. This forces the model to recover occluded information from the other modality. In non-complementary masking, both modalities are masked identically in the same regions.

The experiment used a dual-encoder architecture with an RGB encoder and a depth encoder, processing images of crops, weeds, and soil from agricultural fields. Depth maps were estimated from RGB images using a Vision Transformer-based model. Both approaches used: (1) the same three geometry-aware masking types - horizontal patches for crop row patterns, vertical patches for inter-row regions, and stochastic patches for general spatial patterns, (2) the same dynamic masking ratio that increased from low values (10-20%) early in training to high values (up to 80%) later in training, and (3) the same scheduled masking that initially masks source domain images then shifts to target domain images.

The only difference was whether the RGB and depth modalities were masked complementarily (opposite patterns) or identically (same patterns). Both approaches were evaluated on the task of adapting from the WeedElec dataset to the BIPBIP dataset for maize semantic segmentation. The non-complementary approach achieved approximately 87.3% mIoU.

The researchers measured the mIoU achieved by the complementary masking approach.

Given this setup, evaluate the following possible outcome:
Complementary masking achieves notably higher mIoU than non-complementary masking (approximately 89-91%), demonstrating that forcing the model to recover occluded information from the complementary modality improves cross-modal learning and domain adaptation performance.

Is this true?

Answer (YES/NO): NO